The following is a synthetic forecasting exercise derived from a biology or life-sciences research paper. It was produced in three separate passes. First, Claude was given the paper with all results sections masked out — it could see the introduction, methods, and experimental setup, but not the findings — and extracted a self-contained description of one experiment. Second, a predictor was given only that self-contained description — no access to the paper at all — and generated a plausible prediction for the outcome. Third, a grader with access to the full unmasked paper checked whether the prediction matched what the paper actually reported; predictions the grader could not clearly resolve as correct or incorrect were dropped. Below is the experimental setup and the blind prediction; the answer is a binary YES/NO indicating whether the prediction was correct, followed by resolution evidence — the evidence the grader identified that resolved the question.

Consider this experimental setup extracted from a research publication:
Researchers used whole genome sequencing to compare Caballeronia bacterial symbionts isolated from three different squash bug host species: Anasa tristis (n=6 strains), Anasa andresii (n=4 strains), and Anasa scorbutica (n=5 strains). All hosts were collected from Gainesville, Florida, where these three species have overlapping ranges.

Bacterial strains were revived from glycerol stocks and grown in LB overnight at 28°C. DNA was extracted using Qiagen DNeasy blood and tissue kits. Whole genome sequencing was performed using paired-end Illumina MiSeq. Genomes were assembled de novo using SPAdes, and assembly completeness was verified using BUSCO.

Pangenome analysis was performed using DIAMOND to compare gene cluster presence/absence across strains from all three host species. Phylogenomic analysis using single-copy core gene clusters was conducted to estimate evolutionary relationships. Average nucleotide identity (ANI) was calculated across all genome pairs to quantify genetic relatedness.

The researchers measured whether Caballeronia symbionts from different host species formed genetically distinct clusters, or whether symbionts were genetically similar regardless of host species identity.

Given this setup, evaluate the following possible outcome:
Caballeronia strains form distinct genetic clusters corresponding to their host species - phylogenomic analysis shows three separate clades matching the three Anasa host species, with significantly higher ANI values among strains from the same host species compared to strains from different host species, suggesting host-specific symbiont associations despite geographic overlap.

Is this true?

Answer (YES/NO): NO